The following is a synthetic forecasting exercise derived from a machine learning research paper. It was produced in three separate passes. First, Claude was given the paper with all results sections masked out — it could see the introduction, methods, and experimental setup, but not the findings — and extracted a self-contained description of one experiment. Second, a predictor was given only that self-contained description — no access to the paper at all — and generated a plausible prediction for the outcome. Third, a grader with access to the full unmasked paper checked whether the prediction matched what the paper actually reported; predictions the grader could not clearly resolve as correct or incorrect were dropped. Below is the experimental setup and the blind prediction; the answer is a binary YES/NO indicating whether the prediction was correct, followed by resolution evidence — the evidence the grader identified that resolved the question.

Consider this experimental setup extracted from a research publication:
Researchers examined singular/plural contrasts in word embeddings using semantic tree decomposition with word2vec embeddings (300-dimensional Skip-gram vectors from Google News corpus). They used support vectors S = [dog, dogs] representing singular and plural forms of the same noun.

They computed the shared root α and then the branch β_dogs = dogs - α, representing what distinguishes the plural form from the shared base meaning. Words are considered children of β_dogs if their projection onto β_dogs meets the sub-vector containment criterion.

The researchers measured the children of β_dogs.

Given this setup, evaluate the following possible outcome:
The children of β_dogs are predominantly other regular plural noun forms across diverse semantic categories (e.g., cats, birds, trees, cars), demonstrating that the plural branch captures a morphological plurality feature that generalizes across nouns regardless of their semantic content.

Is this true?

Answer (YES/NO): YES